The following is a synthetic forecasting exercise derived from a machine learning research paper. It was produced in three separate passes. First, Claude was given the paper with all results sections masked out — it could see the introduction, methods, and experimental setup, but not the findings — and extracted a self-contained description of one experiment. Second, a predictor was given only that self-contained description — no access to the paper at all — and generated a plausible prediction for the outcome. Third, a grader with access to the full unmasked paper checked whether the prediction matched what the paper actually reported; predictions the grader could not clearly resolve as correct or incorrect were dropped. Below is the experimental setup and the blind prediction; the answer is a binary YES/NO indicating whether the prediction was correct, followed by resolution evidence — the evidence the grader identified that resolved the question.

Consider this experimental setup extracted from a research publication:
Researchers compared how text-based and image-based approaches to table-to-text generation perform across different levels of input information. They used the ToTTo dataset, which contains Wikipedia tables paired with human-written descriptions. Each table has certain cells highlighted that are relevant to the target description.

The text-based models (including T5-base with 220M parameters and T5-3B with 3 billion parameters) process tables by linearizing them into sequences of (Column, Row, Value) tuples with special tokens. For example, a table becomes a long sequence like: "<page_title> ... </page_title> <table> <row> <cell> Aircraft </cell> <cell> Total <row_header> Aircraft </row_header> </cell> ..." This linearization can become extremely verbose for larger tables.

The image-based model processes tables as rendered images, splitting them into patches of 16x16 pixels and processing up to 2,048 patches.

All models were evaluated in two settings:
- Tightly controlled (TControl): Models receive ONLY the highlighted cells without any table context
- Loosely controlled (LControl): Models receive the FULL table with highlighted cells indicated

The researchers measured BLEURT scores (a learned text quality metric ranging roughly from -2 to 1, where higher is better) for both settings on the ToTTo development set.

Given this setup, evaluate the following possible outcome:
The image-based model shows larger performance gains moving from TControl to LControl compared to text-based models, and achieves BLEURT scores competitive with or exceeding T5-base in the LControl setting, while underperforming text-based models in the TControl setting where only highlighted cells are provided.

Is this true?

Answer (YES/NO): NO